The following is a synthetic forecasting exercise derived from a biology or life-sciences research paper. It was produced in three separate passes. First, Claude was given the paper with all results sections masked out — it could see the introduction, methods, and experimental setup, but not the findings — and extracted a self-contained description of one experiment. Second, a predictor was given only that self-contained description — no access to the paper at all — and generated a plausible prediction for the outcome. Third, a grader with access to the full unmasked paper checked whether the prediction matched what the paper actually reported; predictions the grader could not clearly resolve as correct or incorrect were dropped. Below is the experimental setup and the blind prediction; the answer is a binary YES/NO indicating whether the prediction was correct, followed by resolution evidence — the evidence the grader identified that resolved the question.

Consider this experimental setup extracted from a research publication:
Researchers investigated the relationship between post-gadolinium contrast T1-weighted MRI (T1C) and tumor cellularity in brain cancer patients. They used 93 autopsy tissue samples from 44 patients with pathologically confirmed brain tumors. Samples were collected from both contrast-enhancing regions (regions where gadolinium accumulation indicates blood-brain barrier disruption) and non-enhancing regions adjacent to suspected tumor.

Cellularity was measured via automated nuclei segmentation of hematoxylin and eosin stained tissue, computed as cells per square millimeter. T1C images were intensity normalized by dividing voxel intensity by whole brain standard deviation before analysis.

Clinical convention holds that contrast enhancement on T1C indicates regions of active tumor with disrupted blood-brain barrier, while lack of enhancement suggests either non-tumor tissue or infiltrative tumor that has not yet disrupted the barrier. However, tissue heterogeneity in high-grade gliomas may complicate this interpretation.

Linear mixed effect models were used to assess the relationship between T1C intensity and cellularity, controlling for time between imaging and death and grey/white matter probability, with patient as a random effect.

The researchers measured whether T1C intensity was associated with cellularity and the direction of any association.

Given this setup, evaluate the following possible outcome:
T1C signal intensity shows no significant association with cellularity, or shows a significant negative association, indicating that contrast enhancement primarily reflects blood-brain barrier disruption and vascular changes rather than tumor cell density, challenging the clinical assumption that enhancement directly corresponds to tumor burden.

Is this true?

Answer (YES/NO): NO